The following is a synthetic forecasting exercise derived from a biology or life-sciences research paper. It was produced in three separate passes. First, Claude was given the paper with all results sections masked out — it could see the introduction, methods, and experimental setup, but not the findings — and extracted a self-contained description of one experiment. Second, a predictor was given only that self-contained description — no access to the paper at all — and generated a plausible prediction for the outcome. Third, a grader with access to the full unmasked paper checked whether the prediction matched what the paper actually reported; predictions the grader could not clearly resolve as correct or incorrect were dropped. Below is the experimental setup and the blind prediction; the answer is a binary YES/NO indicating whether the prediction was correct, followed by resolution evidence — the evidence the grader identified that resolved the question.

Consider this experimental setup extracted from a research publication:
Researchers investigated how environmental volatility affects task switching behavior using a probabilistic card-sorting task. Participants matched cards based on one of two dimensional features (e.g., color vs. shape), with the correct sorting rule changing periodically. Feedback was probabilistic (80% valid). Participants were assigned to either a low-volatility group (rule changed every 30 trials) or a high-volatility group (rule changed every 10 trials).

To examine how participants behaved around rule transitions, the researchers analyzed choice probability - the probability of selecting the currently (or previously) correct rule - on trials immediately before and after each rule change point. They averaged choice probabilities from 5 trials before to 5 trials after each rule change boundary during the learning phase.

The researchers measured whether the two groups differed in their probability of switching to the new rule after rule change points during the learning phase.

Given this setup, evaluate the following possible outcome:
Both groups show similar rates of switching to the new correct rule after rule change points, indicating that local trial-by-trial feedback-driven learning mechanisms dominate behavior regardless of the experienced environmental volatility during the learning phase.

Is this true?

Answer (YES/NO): NO